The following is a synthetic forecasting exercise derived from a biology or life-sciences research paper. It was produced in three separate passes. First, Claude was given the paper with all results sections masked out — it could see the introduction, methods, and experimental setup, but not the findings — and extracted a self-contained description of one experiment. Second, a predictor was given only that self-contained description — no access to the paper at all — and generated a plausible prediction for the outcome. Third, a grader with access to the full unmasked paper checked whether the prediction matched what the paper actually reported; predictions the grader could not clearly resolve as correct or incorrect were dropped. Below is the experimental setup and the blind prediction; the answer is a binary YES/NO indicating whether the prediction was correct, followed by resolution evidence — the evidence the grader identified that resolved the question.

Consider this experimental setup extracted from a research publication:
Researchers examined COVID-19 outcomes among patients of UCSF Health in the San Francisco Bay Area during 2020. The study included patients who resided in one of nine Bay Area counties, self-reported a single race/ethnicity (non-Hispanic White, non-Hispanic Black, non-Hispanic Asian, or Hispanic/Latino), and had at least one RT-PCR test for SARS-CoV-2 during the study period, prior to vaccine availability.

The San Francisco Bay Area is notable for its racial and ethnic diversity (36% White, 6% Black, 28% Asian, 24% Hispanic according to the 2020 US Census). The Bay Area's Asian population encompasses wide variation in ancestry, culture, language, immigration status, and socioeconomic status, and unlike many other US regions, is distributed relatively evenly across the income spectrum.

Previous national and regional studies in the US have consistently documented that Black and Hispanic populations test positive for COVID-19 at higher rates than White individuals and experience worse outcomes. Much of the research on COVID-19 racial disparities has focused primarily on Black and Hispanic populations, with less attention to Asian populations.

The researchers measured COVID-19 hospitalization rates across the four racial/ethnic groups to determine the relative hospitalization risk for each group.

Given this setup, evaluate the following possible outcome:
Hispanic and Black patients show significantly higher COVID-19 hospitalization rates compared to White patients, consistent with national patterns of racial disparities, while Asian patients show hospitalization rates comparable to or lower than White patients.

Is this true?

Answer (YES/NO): NO